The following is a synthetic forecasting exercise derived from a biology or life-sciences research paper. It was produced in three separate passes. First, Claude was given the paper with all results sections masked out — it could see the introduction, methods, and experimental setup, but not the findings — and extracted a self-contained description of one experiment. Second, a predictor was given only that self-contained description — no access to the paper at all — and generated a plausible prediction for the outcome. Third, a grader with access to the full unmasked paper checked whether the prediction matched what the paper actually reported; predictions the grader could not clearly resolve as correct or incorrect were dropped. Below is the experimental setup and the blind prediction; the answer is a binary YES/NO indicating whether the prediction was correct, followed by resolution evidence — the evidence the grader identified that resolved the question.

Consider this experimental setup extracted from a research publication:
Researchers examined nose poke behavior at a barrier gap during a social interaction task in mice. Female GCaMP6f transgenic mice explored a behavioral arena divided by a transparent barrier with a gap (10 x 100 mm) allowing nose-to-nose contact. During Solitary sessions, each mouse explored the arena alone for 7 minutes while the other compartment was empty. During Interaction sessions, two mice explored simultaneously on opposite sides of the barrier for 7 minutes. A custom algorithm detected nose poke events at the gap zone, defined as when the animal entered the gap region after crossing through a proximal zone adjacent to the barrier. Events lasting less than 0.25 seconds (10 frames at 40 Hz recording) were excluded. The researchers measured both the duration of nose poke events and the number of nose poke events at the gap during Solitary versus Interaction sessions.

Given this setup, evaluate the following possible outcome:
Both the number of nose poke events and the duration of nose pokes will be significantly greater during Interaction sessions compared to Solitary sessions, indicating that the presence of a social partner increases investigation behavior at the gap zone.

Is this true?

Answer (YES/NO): NO